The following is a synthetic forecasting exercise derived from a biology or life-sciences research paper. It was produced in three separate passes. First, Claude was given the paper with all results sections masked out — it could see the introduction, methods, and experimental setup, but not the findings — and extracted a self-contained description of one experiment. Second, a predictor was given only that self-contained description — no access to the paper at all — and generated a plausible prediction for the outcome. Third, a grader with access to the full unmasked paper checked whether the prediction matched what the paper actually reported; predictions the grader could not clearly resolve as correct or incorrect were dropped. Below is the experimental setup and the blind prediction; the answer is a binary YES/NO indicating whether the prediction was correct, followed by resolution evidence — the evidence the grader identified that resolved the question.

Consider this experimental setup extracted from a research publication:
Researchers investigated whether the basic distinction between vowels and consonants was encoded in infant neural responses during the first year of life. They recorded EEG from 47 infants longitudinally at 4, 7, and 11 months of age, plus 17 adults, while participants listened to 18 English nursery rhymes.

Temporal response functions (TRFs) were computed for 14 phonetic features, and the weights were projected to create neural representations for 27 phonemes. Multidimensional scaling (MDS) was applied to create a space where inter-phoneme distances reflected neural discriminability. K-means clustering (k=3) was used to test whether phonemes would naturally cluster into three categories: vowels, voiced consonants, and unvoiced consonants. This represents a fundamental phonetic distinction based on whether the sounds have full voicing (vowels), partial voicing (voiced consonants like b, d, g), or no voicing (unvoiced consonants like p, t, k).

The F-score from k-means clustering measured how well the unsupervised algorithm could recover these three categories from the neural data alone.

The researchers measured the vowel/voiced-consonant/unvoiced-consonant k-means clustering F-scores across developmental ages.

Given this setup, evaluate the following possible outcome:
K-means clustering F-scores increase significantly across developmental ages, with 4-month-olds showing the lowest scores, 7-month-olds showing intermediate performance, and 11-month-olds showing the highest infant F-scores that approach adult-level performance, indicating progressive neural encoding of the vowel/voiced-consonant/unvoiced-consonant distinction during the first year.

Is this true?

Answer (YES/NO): NO